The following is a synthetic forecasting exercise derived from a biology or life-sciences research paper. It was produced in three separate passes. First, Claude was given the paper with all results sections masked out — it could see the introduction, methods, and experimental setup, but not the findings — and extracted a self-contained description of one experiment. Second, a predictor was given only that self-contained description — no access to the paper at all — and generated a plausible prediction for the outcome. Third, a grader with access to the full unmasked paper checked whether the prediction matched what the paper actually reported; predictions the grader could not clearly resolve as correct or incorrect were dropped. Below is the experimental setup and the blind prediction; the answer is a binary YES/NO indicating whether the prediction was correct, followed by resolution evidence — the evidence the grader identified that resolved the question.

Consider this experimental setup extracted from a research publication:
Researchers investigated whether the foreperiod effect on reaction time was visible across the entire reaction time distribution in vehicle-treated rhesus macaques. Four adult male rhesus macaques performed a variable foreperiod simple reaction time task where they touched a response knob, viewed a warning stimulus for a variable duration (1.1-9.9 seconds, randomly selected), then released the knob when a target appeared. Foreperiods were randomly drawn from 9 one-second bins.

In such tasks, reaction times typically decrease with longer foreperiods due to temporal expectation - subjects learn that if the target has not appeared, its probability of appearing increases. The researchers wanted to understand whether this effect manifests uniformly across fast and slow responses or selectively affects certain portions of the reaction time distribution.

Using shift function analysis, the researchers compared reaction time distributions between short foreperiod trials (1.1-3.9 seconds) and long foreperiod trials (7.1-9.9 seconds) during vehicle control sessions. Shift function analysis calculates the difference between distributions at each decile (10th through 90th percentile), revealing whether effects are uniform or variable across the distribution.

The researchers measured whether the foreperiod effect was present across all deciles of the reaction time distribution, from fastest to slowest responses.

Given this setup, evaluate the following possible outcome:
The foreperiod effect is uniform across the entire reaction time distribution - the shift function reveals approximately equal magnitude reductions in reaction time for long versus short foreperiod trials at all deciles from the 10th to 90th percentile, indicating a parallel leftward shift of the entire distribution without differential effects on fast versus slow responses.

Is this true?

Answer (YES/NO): NO